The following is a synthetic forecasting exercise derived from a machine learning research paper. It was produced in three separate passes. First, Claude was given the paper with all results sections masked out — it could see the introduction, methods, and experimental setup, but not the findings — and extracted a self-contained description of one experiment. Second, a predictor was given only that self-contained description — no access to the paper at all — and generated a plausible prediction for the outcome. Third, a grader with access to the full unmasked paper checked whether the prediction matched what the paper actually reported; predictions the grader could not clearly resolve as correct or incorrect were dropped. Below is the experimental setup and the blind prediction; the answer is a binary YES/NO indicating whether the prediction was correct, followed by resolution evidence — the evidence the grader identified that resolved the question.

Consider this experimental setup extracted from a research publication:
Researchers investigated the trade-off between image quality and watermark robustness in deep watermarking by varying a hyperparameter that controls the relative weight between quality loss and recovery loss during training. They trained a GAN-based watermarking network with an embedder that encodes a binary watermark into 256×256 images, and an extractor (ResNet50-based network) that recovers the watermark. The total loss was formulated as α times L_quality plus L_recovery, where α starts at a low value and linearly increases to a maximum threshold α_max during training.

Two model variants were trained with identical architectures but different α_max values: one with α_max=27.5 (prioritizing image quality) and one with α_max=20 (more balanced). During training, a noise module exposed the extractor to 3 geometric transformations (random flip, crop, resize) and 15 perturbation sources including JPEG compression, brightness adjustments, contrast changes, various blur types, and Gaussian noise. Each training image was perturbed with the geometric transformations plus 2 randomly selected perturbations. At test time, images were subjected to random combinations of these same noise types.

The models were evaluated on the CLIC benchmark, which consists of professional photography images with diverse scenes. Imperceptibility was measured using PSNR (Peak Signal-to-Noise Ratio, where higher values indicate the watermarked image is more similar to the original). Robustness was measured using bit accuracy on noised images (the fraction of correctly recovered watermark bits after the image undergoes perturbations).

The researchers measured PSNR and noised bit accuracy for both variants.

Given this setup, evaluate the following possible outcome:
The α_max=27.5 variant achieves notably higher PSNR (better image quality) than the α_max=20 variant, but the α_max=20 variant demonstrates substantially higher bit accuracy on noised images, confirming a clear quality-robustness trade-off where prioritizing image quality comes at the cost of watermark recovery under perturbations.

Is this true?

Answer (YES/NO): NO